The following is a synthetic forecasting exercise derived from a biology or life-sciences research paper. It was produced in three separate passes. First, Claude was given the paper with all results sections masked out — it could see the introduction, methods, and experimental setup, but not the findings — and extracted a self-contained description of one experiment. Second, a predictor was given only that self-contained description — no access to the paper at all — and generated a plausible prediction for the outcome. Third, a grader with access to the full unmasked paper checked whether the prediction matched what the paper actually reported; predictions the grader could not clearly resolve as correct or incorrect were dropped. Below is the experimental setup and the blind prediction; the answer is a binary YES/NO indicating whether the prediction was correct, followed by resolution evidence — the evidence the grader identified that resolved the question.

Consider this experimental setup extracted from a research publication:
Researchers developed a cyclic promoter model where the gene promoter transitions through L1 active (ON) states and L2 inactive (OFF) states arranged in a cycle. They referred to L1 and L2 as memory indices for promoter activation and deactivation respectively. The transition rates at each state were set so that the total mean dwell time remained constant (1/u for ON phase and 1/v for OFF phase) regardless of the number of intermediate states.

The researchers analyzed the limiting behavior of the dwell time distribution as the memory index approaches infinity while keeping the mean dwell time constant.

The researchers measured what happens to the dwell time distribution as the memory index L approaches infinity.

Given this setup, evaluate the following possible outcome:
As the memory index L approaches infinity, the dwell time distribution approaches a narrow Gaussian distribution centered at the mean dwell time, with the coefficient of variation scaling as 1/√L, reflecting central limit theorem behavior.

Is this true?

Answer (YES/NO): NO